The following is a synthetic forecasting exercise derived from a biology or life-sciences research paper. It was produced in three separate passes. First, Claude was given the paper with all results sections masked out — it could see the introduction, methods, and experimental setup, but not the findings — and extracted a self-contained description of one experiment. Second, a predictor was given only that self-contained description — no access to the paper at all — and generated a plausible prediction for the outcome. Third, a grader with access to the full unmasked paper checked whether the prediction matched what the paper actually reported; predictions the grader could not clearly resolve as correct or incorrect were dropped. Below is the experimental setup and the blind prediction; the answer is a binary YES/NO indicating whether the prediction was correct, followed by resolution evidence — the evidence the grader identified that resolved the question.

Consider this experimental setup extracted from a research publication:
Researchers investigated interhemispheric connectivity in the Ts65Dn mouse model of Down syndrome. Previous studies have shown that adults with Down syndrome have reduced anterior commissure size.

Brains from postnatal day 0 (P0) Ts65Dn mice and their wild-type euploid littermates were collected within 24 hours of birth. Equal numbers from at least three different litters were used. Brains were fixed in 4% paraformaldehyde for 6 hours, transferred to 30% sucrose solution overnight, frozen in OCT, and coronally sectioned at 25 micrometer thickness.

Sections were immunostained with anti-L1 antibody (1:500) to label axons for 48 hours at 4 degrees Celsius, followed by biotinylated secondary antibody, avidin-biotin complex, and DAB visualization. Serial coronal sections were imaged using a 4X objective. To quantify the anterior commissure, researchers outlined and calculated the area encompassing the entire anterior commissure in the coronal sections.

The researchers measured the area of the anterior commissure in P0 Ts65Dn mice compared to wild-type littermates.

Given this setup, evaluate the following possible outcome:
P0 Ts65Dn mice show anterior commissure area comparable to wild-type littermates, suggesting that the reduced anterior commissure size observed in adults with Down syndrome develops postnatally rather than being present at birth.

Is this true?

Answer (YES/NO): YES